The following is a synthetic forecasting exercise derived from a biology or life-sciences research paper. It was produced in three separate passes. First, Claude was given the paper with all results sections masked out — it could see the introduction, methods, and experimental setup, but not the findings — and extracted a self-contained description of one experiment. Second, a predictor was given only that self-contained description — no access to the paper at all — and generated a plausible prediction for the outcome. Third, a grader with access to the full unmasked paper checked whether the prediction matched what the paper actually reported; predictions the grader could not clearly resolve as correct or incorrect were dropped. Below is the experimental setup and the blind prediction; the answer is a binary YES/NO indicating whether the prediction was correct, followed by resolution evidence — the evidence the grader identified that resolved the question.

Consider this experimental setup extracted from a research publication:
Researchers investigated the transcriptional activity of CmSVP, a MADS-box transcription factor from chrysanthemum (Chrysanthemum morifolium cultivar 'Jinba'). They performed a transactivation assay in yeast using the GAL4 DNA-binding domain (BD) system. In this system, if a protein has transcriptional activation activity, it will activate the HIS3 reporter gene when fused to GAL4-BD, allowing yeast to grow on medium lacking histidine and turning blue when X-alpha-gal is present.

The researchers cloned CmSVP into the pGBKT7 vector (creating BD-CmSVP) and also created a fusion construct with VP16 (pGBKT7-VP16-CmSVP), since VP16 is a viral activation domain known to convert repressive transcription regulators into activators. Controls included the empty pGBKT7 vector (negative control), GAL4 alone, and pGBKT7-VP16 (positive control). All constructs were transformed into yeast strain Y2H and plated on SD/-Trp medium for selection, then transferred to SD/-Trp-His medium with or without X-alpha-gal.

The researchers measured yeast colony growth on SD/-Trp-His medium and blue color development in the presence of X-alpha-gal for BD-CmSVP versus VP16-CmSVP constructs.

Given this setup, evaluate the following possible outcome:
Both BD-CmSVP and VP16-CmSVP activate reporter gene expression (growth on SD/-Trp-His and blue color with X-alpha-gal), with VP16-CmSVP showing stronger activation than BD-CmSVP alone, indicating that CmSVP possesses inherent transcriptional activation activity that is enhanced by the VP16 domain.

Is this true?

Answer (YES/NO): NO